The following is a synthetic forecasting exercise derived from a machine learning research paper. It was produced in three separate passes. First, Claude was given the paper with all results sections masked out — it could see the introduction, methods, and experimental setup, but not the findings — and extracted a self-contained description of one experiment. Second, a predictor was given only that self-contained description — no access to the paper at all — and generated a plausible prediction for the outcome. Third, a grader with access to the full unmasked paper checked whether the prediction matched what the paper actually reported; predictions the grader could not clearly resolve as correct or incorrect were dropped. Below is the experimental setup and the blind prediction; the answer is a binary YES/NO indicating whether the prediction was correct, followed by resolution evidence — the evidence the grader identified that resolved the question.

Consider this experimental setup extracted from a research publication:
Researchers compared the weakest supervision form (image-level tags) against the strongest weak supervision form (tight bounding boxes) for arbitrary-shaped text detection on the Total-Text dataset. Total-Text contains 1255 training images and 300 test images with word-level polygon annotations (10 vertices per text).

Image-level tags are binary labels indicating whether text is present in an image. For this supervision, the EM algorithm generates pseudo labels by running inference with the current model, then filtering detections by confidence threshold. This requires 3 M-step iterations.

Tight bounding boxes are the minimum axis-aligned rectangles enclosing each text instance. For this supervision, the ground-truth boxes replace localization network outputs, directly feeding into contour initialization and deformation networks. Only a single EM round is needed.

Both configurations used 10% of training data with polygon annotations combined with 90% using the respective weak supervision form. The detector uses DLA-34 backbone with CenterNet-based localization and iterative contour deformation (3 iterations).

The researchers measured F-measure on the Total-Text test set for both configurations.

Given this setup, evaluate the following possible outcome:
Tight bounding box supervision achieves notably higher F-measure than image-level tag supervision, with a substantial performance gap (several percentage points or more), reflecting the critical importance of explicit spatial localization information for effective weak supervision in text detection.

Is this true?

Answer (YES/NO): YES